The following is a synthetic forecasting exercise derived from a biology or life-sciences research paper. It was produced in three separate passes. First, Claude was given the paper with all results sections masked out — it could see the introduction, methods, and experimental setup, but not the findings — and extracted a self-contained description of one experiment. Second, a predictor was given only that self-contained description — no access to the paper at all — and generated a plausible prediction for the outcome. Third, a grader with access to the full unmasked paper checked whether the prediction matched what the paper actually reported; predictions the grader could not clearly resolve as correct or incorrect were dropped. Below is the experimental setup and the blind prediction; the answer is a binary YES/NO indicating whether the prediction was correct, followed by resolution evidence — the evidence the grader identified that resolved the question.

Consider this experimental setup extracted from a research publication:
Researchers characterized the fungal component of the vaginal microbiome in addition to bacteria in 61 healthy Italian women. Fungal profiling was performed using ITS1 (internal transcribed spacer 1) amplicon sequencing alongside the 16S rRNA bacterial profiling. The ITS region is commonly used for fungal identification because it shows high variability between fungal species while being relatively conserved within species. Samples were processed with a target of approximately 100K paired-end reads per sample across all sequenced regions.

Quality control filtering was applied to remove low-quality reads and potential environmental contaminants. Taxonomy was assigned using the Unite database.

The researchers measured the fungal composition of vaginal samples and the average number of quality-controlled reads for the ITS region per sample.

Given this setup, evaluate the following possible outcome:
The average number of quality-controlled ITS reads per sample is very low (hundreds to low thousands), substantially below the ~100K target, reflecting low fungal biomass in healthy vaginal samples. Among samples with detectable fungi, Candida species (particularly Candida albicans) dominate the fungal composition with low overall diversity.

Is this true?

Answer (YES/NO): YES